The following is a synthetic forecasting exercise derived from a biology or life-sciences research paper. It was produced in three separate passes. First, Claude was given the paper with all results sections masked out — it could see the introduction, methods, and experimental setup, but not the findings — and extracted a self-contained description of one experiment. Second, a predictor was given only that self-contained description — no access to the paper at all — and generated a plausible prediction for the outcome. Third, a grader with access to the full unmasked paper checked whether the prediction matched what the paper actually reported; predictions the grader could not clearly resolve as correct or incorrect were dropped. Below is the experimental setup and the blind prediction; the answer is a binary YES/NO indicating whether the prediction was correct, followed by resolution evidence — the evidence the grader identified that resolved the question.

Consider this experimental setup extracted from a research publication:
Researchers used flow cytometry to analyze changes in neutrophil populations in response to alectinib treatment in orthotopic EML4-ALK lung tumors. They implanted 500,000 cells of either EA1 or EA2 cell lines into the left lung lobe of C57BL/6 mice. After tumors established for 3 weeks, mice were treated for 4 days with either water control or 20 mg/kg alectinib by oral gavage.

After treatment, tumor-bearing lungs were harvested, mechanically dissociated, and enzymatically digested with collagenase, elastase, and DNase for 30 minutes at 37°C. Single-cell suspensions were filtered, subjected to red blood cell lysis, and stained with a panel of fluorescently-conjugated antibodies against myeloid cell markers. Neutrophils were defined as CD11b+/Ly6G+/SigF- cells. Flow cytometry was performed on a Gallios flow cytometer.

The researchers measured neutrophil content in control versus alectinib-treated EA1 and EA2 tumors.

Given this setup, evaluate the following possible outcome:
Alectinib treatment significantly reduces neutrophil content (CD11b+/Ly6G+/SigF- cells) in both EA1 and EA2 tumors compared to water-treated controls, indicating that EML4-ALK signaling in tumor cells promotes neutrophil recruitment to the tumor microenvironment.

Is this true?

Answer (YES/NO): NO